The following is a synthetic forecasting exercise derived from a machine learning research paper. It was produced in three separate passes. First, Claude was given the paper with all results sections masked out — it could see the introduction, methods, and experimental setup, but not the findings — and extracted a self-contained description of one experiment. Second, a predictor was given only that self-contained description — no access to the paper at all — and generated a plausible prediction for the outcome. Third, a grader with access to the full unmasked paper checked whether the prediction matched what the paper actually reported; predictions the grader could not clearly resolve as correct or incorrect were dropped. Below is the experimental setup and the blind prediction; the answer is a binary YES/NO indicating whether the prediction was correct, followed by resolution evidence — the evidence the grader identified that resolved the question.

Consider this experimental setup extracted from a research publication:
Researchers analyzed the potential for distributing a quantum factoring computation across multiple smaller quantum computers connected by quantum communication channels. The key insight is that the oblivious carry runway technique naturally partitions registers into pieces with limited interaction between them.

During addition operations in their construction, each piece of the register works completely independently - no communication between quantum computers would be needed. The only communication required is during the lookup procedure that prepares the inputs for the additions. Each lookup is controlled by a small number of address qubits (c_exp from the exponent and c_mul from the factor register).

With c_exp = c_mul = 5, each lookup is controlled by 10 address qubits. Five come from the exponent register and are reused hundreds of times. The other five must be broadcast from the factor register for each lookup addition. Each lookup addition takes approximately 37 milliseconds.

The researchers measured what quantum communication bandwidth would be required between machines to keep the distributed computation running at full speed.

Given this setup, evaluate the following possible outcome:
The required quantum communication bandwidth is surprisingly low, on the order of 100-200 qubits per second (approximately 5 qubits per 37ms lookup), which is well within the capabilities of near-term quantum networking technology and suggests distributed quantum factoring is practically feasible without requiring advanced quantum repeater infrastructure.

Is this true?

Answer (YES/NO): NO